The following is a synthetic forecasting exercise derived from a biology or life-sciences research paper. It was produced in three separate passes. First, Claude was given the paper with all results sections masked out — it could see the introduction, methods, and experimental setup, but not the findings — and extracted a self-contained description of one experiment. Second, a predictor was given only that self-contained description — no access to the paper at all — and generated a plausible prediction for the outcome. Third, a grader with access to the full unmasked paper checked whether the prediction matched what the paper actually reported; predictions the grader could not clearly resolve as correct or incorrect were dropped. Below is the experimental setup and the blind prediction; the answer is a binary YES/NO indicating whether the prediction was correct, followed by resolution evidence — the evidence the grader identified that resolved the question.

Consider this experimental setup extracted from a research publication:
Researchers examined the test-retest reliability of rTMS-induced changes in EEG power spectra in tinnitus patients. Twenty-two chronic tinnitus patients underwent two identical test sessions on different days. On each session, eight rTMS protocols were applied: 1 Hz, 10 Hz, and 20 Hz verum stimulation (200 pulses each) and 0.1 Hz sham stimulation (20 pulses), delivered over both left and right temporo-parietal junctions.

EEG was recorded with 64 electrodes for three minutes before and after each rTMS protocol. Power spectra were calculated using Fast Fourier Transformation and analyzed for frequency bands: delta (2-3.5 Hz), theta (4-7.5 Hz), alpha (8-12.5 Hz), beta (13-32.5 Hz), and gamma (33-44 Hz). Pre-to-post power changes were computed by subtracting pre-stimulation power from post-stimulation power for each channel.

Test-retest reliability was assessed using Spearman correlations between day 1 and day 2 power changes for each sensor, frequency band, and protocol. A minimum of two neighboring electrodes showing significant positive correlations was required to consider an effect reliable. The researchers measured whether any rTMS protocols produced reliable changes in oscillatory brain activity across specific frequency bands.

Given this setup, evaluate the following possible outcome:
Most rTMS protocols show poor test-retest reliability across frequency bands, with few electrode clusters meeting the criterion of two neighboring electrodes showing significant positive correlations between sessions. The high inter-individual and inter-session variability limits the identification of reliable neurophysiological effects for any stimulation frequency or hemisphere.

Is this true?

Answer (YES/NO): YES